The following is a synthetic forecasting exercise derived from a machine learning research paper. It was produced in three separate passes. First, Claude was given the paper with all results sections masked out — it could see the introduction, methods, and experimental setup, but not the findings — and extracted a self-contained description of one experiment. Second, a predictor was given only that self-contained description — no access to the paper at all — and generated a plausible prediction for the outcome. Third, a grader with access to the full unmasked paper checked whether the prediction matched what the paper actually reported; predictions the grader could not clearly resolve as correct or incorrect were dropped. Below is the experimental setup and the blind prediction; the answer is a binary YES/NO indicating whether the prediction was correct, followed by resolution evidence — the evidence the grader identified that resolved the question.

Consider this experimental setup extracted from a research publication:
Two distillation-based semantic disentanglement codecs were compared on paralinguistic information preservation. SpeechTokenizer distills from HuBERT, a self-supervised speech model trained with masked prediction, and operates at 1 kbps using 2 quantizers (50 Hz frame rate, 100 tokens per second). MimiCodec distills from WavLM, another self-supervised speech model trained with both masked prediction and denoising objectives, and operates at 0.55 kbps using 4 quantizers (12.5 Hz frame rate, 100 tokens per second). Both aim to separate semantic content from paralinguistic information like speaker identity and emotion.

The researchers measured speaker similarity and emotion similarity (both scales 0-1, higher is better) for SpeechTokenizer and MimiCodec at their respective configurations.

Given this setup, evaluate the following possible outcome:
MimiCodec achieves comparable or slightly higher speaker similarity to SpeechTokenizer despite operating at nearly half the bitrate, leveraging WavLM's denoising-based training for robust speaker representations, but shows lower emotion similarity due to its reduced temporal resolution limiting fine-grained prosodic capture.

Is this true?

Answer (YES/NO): NO